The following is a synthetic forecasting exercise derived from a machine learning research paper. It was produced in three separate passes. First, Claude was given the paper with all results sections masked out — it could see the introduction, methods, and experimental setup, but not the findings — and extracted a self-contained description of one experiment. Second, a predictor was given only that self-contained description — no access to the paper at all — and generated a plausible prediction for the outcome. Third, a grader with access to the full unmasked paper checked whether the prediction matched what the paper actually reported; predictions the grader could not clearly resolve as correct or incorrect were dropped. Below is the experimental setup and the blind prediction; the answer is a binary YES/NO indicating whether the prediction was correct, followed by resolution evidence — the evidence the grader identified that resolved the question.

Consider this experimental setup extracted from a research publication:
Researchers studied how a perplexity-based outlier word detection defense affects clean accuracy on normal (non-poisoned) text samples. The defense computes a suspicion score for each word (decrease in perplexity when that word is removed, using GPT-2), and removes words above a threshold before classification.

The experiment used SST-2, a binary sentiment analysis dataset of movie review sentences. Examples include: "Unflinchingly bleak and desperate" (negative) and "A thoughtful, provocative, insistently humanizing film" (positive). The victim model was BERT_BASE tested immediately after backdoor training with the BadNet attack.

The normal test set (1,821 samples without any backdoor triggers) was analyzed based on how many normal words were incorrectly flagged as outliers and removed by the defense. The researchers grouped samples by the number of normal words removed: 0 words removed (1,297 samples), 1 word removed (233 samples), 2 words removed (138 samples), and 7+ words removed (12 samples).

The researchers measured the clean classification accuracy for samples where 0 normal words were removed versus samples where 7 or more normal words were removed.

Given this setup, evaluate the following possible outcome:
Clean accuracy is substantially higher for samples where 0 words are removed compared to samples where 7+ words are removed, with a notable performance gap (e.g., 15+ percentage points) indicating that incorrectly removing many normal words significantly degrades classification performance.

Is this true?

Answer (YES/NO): YES